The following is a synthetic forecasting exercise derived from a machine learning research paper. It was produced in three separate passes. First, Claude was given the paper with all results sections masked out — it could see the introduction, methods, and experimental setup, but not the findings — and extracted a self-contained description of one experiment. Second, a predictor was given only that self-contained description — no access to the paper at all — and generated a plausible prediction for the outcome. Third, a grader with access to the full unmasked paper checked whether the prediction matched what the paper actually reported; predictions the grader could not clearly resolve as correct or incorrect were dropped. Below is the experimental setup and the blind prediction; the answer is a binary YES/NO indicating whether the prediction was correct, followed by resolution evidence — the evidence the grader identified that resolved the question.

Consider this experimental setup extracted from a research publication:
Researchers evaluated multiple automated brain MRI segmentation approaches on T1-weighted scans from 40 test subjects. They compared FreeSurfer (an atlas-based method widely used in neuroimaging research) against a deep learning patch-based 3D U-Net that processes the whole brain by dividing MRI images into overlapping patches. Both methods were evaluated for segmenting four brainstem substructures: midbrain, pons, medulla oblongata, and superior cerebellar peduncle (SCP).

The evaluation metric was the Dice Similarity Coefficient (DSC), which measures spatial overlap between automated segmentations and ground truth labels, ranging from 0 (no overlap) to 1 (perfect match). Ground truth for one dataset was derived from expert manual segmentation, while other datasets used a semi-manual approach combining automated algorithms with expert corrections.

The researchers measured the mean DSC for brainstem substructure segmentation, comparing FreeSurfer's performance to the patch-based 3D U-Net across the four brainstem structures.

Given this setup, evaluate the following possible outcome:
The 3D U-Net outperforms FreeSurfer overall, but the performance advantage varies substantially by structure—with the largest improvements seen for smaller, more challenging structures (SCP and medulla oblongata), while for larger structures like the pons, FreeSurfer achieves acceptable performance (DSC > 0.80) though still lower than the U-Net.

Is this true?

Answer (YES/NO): YES